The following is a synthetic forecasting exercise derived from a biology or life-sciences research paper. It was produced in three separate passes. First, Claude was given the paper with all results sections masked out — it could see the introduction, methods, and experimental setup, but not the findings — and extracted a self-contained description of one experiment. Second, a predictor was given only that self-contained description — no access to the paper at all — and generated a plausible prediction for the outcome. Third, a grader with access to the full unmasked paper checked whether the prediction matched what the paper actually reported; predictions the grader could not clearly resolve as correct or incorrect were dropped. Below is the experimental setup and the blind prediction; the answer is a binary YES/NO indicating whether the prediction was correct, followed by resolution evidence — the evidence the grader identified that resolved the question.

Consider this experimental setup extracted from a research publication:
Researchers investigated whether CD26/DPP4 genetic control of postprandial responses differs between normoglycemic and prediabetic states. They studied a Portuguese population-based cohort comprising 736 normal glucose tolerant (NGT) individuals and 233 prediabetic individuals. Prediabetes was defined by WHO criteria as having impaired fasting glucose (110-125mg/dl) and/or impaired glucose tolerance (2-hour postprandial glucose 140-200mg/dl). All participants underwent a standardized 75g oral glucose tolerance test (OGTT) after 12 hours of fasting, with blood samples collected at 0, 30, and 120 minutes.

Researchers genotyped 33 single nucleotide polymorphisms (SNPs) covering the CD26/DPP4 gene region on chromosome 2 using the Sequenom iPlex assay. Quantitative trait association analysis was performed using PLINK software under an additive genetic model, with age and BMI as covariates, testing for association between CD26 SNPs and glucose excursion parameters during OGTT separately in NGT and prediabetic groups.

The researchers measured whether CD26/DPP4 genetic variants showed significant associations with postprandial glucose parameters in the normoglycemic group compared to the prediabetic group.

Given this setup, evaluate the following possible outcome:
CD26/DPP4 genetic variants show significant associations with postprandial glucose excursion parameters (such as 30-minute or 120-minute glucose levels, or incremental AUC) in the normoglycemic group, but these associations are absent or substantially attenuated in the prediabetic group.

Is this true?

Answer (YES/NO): YES